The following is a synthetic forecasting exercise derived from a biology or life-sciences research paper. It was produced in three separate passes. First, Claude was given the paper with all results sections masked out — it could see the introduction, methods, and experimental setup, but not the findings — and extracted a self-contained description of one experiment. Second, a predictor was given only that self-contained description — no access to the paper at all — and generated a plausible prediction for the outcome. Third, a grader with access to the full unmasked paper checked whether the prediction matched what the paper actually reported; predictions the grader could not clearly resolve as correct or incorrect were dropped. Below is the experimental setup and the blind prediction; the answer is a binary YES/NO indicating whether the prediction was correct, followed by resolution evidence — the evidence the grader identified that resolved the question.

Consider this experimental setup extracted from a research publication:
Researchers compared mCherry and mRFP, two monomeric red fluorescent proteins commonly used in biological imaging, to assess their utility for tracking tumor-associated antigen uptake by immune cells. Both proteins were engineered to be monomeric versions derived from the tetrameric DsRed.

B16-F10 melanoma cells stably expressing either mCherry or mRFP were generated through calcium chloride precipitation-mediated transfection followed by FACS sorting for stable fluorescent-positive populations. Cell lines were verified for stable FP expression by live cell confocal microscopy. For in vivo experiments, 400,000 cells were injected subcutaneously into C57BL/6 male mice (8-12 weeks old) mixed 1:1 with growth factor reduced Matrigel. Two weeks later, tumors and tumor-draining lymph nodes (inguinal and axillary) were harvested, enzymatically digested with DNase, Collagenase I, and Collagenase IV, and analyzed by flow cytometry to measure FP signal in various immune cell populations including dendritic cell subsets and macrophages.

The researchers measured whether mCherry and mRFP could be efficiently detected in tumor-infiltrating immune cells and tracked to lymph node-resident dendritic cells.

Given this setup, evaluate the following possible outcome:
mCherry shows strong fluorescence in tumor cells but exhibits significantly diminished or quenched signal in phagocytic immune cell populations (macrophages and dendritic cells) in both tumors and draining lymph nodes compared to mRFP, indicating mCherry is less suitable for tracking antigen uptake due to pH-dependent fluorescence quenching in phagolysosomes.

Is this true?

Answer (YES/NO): NO